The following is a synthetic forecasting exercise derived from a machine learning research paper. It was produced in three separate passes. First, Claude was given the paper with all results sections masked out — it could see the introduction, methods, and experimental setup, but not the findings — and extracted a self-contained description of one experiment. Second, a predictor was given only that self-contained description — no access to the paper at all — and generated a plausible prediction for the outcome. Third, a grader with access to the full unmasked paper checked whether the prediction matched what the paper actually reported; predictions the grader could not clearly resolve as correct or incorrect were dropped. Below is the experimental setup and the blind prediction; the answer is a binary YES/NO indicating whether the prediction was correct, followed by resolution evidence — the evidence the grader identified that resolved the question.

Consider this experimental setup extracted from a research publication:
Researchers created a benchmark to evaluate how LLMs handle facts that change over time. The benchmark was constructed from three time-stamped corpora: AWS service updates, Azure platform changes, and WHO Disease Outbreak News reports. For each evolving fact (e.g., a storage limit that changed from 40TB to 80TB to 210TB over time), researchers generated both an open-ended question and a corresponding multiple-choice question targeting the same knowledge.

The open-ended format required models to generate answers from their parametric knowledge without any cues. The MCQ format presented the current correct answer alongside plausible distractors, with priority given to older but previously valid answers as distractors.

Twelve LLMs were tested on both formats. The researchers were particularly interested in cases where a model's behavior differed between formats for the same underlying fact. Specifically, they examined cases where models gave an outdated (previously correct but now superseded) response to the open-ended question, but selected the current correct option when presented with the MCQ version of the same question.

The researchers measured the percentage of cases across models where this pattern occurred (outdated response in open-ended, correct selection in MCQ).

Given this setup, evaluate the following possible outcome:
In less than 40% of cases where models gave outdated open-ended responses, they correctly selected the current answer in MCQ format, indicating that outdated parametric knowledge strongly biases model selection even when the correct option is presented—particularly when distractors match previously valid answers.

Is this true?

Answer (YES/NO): NO